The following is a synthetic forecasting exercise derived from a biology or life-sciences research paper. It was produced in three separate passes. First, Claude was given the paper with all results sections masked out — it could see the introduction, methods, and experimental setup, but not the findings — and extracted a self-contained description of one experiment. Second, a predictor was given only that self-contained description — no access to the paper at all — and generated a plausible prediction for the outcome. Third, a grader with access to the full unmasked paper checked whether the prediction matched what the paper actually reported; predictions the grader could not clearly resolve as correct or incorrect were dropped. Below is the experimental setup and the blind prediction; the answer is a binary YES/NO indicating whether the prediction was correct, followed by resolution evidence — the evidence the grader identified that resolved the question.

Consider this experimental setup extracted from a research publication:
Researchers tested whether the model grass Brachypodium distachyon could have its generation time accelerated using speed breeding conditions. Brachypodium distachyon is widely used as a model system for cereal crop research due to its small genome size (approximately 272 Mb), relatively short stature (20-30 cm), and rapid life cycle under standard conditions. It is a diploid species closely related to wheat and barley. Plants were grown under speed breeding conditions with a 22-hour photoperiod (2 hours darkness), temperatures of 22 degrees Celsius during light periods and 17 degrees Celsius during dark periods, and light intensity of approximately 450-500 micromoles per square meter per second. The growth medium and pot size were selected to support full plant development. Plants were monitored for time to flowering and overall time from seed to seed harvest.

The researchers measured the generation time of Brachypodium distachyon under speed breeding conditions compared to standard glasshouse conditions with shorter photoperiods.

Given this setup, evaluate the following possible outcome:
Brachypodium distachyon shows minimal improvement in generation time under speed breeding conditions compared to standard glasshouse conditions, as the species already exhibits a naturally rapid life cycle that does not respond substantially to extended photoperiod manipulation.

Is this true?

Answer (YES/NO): NO